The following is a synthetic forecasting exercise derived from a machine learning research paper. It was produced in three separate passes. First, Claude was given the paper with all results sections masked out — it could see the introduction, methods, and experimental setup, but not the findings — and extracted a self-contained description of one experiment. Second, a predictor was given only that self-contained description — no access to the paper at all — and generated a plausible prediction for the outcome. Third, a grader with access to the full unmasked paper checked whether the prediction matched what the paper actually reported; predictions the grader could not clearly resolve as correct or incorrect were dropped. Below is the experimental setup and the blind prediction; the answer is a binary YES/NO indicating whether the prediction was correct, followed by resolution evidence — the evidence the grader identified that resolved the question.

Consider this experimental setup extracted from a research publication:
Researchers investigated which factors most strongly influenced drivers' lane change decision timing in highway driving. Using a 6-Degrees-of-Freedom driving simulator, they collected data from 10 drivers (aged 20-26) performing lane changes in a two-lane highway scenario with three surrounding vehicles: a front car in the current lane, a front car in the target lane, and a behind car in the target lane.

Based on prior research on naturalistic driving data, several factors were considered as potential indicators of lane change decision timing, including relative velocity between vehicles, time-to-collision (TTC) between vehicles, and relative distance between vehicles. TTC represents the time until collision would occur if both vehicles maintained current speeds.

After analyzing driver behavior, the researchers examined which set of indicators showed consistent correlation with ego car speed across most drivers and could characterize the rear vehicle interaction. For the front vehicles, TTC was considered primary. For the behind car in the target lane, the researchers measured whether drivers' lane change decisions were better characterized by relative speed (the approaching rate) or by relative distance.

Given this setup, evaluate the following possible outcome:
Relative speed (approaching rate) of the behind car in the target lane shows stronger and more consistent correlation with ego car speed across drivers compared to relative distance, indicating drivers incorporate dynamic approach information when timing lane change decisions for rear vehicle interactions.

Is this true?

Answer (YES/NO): YES